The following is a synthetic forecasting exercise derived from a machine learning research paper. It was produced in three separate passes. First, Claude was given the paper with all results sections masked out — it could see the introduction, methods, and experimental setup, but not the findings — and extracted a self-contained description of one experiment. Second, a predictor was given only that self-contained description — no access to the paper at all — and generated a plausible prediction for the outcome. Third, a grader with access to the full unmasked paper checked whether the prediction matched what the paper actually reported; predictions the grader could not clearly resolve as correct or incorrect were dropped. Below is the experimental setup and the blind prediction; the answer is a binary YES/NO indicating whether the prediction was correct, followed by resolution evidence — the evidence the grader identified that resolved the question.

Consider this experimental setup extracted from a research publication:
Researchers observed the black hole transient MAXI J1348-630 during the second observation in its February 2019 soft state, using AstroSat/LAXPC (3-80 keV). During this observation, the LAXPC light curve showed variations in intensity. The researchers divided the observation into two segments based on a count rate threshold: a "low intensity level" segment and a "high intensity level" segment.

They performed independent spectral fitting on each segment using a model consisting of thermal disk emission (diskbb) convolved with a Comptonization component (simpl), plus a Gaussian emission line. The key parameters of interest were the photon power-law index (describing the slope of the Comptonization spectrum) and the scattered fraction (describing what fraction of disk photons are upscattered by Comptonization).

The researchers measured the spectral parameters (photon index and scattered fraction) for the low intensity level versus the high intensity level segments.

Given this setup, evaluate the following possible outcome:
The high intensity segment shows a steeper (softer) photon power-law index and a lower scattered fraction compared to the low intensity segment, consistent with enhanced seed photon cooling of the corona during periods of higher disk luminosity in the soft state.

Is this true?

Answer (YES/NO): NO